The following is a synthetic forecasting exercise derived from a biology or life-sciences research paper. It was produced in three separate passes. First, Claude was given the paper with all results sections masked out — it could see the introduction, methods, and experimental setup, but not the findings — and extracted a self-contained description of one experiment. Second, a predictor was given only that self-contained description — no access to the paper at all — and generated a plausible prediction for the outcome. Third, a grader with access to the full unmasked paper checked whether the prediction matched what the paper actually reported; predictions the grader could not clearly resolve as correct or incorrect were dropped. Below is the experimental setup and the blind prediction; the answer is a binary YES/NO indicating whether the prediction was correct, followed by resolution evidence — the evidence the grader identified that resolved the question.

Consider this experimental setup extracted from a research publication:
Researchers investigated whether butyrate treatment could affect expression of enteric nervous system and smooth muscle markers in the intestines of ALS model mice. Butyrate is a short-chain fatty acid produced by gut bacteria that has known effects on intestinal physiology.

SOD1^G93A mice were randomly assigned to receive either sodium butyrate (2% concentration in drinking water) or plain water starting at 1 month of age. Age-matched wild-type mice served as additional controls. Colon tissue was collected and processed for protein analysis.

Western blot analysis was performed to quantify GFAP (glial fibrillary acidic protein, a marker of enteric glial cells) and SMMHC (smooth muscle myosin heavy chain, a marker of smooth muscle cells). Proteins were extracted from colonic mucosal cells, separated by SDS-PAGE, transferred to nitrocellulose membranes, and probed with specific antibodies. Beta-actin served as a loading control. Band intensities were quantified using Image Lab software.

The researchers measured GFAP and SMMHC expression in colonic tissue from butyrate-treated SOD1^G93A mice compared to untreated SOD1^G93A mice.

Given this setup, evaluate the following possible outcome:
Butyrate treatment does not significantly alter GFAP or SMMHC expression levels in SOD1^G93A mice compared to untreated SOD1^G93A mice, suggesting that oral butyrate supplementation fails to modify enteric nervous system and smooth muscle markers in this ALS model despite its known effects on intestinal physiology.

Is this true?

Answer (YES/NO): NO